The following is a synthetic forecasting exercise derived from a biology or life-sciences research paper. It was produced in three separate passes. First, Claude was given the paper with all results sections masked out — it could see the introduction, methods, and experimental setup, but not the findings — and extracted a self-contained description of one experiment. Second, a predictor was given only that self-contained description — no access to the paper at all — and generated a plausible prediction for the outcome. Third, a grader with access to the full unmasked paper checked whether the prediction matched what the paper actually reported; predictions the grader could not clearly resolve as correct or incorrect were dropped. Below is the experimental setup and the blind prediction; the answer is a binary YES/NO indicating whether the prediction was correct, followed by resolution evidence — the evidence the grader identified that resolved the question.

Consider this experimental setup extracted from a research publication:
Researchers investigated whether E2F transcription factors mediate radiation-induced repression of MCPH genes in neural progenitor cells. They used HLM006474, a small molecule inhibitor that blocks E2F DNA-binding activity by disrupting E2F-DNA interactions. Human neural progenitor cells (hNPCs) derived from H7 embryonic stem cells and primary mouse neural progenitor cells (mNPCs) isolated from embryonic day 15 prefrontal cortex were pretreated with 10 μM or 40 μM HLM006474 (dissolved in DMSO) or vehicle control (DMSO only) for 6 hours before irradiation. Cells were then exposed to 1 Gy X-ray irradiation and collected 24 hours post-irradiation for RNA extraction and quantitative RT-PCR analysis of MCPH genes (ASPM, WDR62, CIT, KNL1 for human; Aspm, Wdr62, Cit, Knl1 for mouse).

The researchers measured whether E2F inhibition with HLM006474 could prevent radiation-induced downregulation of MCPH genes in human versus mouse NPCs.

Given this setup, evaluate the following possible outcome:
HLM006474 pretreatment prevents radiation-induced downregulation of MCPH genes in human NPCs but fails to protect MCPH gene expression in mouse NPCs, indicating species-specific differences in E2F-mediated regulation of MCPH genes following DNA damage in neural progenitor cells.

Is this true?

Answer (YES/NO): NO